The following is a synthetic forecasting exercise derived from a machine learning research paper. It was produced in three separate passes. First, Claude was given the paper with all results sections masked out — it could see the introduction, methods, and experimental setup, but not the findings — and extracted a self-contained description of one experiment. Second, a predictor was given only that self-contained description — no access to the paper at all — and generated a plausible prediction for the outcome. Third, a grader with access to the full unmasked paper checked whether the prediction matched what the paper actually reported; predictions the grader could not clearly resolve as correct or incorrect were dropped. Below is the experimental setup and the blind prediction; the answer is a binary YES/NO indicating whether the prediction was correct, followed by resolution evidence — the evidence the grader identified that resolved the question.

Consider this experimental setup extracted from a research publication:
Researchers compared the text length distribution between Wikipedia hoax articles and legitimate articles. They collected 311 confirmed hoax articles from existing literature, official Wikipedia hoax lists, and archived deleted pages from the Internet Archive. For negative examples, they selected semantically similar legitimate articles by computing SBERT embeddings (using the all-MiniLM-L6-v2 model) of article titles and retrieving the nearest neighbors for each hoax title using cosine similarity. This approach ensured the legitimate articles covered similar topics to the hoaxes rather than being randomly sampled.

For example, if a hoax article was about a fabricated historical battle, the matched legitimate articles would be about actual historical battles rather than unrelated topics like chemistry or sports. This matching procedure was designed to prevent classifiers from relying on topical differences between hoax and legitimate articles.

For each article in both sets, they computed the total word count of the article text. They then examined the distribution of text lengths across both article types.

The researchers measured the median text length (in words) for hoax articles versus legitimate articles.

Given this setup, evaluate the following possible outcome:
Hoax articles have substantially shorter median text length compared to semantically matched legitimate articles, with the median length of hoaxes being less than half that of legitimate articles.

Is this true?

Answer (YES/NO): NO